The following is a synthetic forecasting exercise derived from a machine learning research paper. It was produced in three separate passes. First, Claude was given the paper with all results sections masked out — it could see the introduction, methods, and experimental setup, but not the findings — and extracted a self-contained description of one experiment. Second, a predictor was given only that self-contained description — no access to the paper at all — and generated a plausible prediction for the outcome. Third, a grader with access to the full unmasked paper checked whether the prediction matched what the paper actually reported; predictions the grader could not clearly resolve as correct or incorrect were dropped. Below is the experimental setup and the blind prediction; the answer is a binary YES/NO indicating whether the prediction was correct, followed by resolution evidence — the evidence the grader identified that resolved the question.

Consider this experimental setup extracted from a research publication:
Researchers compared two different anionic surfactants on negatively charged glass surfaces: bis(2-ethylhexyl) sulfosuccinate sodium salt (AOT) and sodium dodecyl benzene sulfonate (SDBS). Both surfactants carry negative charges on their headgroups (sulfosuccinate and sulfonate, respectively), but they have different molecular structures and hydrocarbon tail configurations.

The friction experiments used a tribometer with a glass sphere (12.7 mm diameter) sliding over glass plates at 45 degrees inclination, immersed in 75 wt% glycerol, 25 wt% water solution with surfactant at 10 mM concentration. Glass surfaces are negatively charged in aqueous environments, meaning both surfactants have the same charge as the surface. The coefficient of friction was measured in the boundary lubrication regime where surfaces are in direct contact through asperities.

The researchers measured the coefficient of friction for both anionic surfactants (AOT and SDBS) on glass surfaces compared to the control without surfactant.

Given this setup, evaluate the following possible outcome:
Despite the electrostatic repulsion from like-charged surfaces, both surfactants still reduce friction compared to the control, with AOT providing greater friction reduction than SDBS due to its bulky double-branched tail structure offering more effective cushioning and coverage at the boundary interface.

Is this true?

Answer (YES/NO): NO